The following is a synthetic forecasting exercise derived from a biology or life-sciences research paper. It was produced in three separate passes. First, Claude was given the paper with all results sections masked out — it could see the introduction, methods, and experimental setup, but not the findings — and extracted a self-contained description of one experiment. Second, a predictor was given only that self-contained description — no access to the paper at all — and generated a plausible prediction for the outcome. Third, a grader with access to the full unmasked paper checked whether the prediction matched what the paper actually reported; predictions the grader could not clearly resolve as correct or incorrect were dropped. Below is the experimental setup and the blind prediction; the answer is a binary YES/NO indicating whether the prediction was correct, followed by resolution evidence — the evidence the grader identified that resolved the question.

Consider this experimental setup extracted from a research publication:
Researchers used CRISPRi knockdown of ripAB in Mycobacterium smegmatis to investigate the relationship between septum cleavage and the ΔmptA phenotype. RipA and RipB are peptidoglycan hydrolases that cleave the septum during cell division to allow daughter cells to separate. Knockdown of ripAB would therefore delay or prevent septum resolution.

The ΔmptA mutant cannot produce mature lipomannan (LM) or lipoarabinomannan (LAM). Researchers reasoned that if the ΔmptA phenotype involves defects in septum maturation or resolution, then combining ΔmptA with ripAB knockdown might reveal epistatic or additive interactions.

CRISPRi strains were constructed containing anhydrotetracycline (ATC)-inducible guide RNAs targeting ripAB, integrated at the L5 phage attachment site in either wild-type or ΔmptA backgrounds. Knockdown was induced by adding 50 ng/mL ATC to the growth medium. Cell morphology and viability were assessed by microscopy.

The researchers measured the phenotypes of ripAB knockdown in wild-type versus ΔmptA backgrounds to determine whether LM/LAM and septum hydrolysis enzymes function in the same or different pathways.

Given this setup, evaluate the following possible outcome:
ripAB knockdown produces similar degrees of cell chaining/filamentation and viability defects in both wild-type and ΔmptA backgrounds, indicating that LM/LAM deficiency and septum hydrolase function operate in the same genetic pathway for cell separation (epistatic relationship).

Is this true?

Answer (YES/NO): NO